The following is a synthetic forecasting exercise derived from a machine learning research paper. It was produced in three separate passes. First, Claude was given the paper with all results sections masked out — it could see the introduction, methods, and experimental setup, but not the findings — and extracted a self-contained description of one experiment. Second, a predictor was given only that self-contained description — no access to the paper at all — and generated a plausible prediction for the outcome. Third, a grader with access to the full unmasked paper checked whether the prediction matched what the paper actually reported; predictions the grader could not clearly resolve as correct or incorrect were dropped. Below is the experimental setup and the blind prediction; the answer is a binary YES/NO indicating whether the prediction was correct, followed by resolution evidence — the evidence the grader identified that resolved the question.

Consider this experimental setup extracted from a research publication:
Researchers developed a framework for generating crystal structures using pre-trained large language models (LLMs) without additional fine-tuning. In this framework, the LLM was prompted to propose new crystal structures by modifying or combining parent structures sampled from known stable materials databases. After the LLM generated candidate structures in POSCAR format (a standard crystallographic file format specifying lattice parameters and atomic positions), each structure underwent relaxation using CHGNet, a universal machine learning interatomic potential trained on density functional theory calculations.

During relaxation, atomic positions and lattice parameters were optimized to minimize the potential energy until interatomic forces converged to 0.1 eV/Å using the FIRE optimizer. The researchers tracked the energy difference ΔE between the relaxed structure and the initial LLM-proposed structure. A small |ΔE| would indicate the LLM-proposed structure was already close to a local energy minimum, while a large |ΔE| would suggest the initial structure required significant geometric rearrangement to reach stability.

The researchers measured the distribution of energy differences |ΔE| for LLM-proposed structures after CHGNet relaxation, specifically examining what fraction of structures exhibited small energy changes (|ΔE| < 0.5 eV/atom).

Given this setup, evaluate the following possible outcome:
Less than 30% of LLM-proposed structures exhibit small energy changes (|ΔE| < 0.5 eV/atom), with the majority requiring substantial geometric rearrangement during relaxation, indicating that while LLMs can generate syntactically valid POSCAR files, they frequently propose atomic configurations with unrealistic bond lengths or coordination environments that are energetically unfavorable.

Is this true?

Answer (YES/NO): NO